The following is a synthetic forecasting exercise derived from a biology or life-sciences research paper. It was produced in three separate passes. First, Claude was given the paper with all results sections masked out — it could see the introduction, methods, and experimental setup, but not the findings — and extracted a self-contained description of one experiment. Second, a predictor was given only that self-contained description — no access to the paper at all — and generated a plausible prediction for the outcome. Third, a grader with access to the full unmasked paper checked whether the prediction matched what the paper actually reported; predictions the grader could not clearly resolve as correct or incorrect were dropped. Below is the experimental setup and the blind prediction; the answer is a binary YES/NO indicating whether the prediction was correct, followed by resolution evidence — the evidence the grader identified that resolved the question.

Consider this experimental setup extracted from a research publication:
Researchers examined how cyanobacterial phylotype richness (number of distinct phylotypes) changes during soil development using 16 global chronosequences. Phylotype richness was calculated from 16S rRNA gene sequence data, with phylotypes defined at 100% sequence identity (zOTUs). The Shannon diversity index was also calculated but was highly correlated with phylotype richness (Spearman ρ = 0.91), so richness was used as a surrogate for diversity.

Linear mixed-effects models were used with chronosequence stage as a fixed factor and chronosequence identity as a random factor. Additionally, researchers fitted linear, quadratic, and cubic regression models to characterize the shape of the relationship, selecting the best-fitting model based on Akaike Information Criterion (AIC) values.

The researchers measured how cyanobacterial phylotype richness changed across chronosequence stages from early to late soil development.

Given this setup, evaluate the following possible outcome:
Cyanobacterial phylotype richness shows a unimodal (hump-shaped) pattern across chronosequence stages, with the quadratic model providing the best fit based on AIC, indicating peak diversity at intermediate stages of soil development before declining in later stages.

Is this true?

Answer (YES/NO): NO